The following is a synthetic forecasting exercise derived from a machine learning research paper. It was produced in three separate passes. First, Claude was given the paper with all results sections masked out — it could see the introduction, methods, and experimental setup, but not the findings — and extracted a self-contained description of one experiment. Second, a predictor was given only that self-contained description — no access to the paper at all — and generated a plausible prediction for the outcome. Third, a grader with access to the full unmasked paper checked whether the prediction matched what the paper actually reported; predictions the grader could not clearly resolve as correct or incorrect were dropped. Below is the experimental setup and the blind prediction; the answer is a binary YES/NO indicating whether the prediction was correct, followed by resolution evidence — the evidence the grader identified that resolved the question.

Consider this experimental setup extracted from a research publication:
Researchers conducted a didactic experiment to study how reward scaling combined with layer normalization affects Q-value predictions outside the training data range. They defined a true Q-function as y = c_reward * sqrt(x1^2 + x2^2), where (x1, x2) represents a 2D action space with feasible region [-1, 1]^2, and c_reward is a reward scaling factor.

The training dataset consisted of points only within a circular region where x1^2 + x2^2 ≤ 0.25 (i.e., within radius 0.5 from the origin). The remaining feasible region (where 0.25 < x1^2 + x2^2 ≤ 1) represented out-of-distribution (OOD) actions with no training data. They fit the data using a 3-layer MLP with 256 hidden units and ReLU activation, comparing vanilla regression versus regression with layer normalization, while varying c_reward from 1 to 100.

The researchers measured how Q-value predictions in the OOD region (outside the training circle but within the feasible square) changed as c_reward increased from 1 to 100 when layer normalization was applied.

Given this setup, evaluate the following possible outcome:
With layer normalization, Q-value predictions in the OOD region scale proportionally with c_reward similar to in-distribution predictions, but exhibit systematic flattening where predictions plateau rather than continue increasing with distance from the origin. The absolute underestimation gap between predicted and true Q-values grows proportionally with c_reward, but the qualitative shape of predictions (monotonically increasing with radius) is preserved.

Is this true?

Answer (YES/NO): NO